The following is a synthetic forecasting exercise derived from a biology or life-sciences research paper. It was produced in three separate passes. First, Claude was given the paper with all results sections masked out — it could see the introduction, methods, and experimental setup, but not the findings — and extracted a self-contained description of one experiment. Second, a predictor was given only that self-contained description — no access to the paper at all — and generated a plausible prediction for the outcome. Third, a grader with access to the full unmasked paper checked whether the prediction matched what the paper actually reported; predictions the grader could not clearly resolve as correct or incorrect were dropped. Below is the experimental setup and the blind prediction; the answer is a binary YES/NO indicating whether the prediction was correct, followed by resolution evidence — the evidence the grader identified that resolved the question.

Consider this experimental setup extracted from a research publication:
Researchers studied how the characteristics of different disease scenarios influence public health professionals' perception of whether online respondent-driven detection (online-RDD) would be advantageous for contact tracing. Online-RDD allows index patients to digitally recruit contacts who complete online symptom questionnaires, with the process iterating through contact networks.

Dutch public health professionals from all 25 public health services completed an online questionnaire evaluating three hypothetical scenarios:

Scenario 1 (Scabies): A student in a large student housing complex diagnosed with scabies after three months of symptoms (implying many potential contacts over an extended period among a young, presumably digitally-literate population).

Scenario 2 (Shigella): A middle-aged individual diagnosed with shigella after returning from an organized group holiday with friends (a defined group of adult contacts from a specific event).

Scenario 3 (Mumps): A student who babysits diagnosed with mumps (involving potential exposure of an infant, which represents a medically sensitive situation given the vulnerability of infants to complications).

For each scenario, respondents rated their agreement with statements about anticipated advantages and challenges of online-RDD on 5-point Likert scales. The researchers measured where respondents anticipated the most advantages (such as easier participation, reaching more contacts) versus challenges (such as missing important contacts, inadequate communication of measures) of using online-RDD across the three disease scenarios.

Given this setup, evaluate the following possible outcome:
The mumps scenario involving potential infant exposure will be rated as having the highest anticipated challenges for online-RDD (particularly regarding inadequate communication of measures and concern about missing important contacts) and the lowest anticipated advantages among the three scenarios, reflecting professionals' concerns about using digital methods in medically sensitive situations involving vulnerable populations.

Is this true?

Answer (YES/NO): NO